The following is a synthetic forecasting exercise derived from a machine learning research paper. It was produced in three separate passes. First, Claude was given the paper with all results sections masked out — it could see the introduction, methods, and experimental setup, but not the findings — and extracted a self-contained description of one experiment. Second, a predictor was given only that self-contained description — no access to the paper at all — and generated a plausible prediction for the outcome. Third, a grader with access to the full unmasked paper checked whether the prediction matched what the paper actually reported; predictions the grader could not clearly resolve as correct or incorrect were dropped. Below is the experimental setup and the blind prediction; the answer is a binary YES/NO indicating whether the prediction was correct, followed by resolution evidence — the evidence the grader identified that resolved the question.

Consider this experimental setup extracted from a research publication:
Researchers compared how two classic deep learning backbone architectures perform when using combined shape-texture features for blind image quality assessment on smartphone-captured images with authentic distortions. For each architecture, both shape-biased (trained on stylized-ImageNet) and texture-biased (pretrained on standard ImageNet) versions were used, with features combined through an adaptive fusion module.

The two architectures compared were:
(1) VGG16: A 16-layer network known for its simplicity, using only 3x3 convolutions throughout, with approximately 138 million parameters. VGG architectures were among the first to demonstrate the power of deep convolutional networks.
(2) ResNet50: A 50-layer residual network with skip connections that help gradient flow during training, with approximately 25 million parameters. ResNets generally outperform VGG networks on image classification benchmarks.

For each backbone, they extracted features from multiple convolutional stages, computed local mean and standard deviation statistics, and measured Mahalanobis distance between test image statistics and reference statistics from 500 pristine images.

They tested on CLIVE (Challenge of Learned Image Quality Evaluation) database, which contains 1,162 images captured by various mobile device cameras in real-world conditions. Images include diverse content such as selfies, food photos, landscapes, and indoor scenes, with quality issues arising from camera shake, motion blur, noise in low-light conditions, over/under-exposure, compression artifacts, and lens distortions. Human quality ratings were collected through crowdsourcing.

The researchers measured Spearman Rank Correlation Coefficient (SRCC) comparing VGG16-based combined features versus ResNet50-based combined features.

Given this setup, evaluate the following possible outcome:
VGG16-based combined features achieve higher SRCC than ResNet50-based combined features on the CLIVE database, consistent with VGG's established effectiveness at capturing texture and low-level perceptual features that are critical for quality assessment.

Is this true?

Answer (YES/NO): YES